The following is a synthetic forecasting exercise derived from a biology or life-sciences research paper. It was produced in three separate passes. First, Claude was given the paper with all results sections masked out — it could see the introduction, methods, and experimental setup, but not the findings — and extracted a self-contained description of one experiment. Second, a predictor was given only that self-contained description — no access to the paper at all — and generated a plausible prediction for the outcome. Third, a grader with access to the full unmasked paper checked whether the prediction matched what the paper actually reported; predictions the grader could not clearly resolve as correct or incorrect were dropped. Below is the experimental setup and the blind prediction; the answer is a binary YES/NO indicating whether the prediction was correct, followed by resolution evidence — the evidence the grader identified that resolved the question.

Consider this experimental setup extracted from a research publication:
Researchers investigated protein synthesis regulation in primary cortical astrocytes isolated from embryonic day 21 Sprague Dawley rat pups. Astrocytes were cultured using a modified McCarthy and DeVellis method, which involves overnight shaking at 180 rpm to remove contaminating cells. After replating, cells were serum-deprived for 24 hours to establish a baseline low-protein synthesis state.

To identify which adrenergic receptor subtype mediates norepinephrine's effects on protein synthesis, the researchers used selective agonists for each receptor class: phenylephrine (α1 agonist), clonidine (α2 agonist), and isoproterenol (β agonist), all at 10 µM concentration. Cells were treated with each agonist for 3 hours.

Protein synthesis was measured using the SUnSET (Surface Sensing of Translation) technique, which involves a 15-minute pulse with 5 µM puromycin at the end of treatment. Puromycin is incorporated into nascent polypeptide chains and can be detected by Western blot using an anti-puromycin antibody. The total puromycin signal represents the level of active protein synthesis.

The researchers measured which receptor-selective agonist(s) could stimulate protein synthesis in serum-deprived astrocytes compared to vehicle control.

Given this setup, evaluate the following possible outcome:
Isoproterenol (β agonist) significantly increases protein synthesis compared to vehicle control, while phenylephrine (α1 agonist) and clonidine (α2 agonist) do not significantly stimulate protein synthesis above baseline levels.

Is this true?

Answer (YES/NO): YES